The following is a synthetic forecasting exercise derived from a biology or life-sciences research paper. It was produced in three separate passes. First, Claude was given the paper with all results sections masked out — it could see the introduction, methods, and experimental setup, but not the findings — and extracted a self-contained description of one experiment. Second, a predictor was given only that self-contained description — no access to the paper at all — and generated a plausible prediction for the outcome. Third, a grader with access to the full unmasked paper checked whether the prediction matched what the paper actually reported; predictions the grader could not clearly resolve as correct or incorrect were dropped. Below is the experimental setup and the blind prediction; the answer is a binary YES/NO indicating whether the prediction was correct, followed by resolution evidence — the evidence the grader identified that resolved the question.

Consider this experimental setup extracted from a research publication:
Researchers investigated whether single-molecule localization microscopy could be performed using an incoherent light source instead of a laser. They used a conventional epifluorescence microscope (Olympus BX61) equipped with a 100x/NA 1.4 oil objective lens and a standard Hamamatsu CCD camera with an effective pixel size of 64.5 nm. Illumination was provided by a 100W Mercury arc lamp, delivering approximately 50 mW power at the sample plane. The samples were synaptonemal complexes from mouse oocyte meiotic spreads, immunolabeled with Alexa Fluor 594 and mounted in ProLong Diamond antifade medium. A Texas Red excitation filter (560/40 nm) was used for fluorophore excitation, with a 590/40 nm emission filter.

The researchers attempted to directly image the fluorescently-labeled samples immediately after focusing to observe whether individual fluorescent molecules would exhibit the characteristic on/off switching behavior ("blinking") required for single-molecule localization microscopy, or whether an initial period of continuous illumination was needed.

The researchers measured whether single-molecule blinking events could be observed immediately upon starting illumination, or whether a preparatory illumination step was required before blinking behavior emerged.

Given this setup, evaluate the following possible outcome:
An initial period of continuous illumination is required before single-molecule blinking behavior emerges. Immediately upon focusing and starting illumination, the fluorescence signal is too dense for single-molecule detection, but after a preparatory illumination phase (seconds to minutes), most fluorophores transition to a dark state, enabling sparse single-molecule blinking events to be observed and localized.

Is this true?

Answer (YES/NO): YES